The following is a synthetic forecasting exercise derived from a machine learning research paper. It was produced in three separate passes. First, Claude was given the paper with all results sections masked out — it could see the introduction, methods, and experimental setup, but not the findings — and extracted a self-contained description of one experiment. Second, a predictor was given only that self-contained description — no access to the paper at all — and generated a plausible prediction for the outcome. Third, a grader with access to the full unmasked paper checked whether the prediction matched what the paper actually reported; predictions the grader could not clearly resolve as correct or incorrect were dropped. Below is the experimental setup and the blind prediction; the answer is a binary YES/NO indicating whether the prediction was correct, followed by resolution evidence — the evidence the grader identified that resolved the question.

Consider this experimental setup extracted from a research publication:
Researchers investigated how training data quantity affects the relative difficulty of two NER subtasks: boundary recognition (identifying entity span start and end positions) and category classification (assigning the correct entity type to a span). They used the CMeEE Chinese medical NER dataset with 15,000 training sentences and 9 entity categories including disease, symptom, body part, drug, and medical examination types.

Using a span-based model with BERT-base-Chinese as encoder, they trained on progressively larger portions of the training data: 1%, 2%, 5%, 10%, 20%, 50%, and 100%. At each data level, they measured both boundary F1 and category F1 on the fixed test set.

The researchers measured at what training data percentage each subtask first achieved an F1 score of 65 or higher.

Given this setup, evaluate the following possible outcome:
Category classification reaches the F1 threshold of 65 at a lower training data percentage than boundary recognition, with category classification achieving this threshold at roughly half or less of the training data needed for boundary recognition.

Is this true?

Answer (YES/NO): NO